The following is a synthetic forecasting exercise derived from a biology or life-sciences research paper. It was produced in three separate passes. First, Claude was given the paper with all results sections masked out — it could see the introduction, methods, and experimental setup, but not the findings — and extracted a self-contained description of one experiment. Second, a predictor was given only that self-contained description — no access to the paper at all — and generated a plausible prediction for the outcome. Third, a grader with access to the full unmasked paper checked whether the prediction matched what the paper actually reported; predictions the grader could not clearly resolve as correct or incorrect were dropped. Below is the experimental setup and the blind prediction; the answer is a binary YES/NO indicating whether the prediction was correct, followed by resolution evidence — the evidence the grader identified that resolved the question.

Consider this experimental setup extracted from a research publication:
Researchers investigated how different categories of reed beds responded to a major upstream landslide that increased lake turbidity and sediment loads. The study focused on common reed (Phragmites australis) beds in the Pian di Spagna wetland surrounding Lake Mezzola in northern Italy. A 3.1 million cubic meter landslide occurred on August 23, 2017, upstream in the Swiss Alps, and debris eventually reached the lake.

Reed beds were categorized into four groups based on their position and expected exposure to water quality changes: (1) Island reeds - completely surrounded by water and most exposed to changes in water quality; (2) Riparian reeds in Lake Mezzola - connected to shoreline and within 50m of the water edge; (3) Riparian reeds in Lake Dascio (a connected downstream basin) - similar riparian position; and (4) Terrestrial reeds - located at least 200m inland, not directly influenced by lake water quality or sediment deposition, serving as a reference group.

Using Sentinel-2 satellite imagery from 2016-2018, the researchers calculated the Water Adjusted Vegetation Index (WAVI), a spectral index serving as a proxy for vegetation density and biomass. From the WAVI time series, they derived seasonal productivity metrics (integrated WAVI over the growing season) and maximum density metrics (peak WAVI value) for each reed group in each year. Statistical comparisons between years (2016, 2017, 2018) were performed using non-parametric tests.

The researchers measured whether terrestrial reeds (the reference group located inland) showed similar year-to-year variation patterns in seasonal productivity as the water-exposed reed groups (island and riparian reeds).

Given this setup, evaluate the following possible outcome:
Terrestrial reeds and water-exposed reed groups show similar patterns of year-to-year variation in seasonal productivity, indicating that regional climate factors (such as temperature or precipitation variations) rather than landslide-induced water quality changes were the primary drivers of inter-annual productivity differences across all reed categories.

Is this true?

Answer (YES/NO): NO